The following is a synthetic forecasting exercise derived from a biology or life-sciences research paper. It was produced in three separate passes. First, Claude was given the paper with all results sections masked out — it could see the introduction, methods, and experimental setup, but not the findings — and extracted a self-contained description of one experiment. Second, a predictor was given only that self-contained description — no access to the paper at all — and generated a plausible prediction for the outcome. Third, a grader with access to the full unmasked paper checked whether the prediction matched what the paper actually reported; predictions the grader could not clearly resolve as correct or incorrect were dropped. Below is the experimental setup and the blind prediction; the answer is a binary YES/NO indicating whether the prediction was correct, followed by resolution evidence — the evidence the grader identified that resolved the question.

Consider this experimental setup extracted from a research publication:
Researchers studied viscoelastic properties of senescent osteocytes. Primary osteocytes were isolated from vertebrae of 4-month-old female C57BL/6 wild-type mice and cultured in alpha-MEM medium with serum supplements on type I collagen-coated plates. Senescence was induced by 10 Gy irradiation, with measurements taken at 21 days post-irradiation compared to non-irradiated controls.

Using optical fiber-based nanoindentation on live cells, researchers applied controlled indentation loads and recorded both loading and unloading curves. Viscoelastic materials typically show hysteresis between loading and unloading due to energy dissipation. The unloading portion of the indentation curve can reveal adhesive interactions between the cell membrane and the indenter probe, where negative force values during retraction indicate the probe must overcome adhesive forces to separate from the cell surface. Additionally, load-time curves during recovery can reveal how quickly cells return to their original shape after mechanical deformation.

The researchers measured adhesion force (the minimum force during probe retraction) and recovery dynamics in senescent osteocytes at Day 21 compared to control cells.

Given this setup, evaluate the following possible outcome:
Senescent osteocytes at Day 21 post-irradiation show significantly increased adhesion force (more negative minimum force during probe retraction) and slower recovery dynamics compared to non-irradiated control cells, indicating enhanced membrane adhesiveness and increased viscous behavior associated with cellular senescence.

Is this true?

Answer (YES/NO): YES